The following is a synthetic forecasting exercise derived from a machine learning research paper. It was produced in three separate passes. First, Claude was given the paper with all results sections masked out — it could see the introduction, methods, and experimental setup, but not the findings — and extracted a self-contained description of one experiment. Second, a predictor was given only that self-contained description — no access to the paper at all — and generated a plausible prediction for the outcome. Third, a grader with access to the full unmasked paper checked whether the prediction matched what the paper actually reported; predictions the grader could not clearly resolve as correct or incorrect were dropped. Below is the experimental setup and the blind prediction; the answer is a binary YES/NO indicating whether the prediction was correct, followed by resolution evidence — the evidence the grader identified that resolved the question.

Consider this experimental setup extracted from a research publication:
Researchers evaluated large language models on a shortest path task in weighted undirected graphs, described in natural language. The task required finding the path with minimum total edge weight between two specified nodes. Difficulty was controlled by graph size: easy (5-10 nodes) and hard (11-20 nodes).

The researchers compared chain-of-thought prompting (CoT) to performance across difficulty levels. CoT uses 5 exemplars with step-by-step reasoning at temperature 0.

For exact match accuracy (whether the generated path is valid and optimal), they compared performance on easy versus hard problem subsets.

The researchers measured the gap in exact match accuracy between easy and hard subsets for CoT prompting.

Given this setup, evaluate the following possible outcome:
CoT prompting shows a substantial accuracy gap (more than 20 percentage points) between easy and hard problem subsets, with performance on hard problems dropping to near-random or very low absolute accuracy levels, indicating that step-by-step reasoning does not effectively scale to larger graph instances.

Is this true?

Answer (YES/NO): YES